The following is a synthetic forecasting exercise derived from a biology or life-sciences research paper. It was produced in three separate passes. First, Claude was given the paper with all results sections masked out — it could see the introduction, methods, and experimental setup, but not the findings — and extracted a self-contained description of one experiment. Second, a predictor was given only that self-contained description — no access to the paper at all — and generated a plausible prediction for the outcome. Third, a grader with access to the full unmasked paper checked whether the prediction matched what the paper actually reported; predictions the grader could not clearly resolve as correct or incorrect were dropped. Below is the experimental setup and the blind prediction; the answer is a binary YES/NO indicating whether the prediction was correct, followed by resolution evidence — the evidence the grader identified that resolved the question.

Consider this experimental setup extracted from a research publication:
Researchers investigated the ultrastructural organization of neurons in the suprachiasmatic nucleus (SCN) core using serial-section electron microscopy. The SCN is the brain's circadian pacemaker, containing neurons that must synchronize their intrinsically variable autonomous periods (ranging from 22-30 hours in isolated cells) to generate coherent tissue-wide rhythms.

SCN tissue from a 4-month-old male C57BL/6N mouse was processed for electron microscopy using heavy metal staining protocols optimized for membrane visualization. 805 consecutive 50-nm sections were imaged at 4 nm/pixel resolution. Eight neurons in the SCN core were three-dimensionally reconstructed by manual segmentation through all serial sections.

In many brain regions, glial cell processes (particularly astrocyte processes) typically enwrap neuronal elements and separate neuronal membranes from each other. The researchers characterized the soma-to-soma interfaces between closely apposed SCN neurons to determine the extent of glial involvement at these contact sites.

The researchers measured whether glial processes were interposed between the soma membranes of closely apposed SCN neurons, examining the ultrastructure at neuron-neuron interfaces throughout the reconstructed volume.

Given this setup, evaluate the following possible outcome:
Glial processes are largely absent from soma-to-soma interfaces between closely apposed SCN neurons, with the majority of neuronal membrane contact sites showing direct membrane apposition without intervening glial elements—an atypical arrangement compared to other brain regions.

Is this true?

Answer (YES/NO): NO